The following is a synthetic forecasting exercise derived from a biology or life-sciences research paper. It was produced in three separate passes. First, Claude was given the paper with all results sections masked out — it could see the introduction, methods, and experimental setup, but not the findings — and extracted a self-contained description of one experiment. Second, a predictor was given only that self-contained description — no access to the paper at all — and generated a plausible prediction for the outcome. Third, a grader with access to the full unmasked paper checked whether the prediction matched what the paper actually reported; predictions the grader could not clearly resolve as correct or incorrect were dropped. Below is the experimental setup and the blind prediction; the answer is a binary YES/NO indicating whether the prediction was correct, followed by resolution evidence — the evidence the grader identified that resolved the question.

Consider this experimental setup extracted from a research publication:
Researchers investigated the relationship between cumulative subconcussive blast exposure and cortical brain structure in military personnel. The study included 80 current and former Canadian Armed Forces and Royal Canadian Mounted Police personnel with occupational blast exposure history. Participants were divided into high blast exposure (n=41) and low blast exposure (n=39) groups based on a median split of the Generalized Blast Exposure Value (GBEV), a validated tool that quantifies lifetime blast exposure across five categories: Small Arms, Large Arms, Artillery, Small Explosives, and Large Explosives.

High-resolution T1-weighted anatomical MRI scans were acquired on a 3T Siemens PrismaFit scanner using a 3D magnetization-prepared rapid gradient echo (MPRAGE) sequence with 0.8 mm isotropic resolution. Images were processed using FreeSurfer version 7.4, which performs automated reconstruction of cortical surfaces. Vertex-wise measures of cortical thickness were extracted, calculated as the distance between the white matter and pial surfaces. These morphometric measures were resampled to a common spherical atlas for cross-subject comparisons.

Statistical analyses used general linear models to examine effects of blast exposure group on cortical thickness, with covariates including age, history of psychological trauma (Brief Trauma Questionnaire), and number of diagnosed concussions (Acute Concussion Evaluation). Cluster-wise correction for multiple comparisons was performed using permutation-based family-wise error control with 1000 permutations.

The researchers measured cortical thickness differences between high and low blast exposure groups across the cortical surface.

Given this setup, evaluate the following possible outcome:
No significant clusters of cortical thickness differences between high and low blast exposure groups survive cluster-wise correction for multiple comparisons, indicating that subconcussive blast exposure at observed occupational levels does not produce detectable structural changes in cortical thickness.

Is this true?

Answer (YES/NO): NO